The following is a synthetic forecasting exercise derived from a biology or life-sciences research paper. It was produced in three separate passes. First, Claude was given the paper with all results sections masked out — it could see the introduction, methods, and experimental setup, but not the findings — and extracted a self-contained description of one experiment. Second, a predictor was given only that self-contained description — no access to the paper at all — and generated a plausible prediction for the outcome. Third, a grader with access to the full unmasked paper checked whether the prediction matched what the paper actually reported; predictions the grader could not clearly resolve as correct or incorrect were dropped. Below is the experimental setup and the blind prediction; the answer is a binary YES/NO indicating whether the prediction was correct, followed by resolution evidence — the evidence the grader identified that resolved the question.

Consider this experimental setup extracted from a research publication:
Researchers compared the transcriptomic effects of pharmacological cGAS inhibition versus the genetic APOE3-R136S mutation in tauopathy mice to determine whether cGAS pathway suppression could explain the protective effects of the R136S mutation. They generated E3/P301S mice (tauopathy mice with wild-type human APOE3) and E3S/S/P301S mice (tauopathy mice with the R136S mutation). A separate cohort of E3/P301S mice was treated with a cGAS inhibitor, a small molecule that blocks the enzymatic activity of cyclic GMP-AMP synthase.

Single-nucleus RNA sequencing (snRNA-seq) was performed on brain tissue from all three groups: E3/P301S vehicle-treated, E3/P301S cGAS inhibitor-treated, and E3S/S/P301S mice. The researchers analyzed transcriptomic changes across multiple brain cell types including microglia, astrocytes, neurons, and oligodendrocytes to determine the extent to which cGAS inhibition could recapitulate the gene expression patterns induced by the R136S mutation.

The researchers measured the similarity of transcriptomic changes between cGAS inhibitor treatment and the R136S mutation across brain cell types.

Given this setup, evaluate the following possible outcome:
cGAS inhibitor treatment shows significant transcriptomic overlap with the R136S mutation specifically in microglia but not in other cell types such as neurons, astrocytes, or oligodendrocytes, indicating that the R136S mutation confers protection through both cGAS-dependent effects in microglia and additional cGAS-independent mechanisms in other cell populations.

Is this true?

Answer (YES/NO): NO